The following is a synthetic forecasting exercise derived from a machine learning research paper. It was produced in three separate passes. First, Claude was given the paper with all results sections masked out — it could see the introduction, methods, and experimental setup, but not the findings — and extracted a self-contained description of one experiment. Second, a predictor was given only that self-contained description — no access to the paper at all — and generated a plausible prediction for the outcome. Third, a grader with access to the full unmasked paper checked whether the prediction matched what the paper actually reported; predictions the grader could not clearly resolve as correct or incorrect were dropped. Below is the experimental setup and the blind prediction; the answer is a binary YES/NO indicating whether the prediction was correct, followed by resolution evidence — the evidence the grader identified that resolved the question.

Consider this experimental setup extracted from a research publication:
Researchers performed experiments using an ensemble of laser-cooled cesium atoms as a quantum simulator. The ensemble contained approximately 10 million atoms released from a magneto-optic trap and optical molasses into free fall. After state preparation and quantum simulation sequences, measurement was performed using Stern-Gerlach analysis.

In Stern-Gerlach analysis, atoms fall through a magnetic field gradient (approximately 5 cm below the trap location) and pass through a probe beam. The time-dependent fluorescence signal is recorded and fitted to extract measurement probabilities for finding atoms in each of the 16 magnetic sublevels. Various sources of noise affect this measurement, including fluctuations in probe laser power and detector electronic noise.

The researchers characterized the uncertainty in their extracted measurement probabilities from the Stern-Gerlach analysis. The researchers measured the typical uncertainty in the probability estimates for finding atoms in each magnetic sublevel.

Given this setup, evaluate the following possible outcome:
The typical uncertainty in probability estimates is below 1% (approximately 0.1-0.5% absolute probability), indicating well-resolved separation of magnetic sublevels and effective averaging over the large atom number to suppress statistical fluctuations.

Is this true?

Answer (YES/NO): NO